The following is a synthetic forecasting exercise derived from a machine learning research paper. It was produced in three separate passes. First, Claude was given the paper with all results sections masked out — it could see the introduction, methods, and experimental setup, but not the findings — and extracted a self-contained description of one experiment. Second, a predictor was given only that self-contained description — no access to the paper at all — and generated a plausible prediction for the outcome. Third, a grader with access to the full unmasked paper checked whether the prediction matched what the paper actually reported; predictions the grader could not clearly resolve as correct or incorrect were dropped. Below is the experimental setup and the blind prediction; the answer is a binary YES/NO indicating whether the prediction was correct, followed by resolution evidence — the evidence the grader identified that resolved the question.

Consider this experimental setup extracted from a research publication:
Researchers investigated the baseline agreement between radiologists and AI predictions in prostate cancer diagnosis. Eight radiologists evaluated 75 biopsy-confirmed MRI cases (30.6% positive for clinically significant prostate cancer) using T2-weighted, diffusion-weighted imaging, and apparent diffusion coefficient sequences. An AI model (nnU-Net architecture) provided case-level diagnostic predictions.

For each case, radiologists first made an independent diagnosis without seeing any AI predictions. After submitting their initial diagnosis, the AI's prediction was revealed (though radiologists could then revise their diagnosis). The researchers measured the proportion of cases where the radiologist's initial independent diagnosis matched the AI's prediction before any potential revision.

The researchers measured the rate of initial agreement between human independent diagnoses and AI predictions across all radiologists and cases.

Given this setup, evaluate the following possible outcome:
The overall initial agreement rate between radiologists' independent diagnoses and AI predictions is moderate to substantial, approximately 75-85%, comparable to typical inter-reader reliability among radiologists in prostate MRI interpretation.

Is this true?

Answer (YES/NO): NO